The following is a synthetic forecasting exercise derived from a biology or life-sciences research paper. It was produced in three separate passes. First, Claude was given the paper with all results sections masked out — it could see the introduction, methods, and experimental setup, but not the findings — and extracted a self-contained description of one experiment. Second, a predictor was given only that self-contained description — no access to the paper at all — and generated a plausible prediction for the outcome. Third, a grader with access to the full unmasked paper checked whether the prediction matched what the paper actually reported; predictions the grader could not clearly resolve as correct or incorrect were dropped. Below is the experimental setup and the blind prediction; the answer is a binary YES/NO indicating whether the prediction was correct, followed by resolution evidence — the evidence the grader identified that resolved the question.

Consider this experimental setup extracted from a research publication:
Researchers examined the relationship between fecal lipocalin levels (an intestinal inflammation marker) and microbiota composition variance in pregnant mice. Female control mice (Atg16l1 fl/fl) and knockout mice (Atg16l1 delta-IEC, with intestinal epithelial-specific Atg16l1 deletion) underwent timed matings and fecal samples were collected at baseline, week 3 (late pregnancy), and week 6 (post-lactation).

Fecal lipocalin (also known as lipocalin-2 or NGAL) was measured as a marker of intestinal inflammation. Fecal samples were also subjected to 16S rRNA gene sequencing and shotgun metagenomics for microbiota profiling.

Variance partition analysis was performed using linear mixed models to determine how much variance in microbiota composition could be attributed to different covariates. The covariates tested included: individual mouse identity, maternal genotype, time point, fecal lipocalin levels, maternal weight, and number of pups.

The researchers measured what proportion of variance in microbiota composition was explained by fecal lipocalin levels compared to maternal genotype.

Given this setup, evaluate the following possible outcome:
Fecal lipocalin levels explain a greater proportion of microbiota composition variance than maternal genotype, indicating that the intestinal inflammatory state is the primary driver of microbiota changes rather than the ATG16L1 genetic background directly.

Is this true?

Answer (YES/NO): NO